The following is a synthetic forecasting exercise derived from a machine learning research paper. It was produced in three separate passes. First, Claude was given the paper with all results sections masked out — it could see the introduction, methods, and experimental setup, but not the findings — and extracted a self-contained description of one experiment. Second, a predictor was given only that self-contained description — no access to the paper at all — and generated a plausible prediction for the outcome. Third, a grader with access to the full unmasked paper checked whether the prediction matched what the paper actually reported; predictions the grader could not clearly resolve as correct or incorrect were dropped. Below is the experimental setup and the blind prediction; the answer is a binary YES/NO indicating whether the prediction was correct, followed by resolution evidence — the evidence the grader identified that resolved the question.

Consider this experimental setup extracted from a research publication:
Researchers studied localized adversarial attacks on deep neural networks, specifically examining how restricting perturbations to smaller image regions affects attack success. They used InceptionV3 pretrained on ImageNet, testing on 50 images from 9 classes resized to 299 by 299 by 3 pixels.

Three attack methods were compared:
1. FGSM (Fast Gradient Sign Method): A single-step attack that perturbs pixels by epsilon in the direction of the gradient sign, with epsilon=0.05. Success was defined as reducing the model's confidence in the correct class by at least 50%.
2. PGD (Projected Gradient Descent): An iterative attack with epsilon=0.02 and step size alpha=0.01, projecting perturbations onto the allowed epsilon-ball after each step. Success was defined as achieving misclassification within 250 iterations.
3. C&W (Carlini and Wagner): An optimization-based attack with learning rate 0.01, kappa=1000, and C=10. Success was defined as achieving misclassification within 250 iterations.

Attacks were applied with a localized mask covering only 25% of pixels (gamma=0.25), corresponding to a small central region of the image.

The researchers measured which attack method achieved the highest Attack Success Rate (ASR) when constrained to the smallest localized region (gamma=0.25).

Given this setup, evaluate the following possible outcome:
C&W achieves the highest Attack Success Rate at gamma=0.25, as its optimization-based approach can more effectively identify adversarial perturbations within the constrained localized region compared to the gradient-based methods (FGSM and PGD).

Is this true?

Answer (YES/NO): YES